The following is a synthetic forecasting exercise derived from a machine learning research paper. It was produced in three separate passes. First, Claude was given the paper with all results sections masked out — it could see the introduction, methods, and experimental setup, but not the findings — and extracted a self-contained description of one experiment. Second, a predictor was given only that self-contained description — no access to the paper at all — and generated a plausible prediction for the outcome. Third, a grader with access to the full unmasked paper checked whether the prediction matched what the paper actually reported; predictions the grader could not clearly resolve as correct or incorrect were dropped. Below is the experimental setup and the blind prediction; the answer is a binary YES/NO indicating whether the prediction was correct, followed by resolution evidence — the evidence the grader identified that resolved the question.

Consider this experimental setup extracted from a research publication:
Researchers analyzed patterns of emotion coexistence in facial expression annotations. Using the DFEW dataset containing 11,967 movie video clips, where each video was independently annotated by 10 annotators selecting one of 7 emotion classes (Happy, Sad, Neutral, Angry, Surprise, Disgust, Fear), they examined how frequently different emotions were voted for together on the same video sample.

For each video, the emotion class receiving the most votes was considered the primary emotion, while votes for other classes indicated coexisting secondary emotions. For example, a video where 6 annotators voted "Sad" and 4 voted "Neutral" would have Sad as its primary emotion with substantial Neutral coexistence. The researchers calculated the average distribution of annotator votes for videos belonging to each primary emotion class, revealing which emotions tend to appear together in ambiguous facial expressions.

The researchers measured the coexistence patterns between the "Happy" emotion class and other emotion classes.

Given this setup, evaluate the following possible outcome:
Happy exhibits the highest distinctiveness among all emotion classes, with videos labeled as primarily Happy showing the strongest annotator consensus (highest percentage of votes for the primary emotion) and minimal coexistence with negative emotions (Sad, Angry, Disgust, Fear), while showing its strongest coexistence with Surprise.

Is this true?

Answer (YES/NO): NO